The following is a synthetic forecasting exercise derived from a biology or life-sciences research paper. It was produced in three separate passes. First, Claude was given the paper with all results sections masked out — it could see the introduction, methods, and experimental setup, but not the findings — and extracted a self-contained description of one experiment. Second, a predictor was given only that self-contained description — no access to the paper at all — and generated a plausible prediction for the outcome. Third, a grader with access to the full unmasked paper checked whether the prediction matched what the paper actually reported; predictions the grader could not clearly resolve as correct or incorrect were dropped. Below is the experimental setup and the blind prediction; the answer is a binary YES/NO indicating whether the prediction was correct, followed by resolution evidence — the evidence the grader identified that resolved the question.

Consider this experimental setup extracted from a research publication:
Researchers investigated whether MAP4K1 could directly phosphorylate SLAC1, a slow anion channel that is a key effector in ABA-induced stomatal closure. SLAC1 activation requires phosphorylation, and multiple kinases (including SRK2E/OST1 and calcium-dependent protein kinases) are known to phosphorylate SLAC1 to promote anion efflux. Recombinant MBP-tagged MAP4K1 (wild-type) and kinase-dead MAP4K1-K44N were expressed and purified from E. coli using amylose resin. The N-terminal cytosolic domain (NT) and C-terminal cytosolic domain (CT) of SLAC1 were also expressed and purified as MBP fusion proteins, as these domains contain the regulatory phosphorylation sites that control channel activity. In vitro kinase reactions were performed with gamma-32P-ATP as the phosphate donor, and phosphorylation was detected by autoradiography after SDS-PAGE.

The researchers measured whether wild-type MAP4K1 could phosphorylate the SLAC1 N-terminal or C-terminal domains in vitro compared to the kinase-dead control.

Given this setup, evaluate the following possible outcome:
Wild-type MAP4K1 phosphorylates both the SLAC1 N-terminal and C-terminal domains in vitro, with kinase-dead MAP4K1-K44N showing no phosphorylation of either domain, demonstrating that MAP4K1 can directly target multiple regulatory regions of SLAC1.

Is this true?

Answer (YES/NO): NO